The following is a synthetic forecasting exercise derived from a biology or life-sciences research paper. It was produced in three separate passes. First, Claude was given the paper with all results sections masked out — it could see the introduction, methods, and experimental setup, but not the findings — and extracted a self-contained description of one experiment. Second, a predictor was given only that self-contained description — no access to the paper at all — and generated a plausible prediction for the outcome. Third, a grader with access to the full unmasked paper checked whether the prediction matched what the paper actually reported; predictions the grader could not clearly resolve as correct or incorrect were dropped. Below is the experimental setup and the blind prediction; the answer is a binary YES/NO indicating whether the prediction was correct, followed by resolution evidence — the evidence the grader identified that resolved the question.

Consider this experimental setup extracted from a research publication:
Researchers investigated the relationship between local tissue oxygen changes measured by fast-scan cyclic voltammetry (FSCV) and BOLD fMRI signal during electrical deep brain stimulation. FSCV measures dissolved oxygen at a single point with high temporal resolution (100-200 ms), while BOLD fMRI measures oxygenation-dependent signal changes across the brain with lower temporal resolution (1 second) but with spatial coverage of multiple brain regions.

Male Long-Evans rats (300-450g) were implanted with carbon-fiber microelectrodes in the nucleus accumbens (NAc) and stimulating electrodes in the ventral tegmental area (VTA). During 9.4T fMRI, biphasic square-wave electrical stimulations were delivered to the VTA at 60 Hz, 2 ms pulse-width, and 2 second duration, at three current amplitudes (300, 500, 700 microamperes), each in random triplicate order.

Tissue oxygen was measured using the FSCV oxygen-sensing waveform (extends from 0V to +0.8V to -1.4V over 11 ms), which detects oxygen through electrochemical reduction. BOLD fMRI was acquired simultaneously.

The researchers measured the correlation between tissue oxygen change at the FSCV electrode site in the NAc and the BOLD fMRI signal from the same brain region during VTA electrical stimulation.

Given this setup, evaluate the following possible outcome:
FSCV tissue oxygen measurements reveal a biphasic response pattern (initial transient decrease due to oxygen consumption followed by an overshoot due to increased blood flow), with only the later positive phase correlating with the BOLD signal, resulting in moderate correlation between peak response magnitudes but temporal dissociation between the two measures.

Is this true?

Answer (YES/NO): NO